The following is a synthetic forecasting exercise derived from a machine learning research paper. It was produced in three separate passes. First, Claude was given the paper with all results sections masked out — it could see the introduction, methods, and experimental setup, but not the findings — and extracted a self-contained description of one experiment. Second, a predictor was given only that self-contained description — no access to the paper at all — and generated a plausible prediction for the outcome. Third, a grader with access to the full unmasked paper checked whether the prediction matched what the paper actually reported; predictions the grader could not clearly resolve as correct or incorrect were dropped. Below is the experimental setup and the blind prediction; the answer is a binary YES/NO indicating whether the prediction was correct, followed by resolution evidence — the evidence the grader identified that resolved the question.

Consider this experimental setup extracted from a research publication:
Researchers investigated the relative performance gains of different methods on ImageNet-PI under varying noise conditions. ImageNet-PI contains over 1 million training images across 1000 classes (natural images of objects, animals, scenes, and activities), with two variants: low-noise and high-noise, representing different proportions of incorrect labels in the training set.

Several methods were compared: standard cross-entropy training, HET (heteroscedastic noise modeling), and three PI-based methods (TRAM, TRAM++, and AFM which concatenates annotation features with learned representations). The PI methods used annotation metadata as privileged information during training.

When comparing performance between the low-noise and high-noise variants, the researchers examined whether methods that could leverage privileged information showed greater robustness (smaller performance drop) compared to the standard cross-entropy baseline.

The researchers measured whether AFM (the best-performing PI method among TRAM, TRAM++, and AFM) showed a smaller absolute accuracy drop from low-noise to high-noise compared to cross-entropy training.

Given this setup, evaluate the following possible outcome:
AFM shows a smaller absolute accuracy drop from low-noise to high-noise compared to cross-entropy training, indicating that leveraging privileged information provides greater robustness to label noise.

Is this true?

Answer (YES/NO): YES